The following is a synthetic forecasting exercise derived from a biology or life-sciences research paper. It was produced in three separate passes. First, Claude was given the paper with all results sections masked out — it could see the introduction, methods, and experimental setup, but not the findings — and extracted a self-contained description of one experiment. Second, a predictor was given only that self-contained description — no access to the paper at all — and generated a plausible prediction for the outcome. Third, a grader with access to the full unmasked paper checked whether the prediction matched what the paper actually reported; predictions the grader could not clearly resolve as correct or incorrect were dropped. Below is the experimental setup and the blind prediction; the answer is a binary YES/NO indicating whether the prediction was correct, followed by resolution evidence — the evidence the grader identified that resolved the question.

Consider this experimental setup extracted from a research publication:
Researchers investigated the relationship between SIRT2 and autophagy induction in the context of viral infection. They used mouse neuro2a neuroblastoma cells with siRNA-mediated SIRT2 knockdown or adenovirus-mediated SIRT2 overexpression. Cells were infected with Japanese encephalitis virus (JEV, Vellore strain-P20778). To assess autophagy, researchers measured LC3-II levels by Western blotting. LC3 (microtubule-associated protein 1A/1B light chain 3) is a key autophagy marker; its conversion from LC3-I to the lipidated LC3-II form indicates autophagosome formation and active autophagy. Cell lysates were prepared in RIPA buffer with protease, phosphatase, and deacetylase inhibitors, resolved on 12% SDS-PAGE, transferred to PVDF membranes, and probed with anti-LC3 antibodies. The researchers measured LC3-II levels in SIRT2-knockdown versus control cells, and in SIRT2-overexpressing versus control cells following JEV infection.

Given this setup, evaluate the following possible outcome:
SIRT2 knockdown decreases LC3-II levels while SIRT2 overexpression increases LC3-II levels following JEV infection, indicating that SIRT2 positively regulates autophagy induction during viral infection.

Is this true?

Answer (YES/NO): NO